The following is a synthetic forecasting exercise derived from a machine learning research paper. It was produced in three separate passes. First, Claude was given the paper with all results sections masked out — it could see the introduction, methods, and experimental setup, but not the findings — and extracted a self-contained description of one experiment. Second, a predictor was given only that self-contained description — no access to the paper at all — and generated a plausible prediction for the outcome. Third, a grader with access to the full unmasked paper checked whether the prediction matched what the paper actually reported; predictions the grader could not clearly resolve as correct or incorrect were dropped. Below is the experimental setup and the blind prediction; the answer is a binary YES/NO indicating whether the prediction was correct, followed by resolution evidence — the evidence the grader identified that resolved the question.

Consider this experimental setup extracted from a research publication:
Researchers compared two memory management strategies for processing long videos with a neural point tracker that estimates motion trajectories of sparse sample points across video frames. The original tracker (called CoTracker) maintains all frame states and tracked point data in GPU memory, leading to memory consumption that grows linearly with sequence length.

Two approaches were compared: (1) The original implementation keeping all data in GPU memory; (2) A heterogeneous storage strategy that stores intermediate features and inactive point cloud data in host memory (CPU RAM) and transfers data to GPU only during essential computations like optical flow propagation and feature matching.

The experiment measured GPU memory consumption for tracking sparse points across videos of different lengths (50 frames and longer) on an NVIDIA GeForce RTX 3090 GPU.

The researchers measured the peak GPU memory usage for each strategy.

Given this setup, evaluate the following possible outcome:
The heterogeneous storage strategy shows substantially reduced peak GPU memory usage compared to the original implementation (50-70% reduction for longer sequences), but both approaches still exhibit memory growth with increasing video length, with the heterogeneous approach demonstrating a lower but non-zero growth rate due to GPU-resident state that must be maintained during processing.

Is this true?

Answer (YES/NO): NO